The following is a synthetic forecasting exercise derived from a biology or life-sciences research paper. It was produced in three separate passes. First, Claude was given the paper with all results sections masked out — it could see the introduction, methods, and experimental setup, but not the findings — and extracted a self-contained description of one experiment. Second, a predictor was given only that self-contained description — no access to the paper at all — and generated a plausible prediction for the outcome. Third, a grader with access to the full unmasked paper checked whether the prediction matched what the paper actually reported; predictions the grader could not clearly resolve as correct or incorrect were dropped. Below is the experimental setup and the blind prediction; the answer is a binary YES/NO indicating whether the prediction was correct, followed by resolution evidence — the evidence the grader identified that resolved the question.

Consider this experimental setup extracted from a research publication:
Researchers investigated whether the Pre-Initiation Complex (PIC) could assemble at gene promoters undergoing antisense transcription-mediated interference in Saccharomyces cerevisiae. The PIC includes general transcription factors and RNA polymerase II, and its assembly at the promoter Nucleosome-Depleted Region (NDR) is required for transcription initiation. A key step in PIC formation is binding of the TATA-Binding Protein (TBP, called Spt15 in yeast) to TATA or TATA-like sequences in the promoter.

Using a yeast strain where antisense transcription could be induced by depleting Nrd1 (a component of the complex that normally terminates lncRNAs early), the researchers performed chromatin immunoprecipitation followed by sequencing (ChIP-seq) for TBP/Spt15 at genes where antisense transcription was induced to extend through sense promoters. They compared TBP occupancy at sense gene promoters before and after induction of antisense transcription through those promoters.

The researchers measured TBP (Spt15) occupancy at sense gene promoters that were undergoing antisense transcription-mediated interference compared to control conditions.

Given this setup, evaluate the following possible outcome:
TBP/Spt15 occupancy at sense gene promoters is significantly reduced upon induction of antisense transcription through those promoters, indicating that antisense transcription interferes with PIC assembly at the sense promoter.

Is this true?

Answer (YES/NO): YES